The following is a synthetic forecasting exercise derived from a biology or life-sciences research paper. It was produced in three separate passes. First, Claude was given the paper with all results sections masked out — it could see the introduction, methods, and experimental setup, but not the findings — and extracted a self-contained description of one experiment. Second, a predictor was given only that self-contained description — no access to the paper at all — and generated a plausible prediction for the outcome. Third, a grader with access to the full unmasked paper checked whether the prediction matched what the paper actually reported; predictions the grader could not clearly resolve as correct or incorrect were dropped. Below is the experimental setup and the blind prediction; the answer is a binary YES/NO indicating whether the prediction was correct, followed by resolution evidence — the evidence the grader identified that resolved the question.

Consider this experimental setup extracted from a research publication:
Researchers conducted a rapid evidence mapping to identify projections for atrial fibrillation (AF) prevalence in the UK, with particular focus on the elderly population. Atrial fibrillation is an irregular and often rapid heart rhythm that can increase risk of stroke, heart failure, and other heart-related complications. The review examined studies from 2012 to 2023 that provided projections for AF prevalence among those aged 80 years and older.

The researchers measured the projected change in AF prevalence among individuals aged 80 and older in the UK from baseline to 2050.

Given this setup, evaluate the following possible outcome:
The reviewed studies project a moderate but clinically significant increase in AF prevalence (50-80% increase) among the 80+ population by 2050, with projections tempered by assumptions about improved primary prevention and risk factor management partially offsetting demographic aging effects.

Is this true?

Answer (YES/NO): NO